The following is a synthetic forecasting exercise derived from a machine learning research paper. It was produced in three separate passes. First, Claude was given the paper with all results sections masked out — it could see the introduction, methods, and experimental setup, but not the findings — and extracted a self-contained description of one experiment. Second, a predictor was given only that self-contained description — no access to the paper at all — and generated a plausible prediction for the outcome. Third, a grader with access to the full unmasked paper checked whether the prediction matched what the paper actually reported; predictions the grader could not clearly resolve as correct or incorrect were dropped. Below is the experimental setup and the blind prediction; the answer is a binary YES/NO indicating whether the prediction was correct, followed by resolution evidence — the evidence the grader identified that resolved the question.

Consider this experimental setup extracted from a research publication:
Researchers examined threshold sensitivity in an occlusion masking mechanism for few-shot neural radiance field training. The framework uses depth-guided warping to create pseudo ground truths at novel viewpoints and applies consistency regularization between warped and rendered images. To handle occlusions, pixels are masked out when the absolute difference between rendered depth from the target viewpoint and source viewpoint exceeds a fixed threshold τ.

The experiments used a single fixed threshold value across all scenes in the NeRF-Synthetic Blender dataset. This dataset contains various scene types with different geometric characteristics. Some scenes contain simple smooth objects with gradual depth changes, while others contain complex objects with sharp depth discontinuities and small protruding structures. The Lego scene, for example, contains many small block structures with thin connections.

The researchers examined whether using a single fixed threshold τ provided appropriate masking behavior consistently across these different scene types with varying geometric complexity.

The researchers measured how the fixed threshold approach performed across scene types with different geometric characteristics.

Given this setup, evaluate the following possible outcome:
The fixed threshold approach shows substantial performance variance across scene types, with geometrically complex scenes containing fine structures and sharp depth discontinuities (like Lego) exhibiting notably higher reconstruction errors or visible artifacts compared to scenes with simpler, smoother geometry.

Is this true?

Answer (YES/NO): YES